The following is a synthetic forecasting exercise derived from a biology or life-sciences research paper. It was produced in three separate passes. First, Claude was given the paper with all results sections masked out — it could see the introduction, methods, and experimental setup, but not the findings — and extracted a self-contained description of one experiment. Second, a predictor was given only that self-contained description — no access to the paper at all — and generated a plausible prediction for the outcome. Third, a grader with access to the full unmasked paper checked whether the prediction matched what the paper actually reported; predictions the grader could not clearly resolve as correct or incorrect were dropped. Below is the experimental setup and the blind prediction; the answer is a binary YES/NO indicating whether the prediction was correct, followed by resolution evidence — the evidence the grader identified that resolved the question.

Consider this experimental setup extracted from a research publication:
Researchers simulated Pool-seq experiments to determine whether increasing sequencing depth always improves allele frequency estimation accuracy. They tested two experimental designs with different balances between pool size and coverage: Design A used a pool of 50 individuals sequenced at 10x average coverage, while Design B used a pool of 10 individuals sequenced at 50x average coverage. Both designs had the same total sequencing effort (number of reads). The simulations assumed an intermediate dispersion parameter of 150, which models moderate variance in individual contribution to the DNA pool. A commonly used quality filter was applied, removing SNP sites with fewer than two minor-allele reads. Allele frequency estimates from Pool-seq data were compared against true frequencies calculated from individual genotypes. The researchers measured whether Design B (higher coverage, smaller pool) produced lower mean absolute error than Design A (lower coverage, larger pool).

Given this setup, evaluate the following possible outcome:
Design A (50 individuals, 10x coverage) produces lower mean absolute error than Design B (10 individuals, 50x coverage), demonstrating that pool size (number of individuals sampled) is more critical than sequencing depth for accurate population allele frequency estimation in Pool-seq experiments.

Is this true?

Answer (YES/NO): NO